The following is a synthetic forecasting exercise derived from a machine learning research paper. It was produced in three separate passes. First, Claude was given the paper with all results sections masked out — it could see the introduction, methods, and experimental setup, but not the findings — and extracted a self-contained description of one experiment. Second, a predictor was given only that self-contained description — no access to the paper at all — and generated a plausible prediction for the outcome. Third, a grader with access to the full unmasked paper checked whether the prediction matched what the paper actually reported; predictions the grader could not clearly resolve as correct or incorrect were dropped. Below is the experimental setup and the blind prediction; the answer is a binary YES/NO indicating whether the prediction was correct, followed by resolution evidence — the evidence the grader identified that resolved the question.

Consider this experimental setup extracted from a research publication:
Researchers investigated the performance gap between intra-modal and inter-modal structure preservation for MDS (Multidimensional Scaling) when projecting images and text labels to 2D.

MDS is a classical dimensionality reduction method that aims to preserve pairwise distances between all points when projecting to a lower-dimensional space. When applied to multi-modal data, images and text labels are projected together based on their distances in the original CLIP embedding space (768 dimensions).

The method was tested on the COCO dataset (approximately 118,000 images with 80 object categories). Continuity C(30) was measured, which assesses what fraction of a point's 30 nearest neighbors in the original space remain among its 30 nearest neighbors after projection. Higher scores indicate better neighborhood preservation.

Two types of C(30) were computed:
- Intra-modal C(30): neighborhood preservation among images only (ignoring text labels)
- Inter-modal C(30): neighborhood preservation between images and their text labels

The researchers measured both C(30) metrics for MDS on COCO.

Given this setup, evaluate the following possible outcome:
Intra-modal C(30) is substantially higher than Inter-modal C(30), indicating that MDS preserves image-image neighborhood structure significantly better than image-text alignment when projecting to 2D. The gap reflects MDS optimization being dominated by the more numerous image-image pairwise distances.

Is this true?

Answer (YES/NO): YES